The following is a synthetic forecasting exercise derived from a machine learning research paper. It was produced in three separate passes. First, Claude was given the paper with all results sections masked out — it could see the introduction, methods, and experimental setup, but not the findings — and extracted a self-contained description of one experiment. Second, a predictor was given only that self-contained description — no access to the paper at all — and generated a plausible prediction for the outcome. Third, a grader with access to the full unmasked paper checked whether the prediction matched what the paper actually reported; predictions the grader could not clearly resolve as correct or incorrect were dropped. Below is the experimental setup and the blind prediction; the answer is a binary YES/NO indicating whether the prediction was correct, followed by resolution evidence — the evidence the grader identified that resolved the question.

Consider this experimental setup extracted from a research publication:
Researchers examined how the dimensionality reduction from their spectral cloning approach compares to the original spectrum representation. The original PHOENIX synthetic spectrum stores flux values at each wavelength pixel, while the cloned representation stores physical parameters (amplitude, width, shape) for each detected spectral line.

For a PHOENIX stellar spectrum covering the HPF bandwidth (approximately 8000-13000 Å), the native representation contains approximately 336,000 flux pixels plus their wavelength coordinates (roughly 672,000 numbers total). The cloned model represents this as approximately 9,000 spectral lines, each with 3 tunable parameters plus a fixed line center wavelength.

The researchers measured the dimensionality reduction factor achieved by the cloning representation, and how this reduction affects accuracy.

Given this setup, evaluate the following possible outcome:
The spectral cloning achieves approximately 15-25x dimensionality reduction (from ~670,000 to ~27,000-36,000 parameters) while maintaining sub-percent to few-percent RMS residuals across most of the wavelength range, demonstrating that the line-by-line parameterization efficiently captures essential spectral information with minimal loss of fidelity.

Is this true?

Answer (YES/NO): NO